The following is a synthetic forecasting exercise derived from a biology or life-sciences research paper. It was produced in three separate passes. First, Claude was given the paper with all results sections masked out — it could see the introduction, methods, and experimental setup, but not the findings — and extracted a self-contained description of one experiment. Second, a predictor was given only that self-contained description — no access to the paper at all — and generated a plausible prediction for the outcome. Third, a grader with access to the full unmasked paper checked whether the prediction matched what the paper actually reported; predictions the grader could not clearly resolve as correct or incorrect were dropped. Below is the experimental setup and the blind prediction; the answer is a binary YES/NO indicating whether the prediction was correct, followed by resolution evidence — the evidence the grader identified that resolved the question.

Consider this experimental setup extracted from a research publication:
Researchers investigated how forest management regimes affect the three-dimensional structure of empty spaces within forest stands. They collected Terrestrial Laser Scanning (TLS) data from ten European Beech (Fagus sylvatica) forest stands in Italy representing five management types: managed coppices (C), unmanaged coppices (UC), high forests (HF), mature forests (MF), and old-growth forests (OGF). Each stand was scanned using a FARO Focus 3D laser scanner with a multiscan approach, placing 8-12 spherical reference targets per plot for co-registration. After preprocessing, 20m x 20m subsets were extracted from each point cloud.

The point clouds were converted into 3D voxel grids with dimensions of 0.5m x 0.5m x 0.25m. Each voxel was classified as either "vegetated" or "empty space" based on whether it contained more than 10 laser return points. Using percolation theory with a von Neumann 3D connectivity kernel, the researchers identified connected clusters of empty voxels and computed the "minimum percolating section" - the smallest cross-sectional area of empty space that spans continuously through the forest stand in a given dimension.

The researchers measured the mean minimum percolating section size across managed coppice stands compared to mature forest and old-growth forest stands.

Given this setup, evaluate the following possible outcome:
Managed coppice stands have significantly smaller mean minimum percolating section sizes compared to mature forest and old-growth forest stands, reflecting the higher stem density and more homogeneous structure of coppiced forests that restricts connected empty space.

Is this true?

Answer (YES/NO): YES